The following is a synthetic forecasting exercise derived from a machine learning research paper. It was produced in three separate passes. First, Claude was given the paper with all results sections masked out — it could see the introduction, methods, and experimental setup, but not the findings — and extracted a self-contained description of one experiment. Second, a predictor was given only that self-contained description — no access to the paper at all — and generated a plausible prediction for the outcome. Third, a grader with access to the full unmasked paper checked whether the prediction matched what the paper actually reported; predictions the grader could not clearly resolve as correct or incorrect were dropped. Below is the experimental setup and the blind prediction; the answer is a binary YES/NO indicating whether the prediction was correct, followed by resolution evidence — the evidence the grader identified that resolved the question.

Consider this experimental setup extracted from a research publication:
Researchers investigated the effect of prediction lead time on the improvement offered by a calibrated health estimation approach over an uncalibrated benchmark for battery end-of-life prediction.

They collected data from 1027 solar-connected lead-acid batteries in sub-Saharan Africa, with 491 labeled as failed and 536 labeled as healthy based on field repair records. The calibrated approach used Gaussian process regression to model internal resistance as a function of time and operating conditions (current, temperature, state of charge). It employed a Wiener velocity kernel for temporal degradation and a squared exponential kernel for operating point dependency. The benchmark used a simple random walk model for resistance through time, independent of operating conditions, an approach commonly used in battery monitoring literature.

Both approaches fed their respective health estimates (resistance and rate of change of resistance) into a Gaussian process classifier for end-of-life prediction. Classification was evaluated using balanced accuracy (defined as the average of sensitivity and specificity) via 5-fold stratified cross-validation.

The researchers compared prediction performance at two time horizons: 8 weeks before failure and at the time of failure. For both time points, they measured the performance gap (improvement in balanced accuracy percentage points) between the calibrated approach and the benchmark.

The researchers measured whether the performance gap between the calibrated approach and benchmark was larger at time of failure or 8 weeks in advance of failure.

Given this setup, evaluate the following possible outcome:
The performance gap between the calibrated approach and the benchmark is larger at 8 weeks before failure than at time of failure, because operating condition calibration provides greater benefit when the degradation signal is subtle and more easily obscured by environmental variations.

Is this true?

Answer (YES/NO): YES